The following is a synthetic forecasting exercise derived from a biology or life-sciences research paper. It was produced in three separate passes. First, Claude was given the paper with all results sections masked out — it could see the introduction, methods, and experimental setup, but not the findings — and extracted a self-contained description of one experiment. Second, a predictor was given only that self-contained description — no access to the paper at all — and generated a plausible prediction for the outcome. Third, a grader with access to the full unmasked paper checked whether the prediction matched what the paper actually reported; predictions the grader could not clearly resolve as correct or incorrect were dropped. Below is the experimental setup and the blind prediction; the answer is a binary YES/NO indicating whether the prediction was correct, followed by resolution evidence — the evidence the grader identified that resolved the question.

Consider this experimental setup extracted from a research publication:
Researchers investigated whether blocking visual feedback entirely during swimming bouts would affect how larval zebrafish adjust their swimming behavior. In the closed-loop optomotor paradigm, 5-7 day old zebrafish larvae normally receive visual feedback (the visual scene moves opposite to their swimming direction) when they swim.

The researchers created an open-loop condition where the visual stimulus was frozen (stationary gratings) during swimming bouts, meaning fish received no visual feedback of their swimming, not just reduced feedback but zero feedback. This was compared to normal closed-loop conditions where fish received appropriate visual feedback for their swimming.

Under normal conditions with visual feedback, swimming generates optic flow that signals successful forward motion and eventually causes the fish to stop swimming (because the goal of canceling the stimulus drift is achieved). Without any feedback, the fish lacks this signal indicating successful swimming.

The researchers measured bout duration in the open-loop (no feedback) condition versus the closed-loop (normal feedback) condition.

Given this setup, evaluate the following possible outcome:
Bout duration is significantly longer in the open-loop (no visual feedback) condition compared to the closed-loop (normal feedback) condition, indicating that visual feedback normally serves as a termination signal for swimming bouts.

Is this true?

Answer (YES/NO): YES